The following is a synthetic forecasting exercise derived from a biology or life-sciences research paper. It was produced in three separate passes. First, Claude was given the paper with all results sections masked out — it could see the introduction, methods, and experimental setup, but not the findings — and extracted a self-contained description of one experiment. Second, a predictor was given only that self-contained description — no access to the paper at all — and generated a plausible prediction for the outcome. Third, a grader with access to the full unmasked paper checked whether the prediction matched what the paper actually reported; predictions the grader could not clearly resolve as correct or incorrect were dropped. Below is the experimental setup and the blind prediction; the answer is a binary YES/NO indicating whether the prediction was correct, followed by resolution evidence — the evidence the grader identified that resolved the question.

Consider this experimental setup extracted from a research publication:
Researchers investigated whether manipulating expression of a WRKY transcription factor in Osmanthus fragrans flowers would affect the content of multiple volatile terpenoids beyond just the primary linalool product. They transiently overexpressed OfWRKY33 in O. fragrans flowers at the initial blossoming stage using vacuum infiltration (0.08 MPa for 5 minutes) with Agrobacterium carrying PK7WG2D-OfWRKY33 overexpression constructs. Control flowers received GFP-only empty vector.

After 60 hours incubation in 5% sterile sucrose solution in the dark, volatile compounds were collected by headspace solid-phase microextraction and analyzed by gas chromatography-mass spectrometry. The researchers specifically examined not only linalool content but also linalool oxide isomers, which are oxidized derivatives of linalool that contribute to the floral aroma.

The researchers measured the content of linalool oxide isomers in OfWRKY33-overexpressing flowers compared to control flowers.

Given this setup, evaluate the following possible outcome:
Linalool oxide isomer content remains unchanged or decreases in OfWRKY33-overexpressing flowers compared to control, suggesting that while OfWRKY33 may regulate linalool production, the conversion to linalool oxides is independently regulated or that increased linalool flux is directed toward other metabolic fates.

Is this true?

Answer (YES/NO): NO